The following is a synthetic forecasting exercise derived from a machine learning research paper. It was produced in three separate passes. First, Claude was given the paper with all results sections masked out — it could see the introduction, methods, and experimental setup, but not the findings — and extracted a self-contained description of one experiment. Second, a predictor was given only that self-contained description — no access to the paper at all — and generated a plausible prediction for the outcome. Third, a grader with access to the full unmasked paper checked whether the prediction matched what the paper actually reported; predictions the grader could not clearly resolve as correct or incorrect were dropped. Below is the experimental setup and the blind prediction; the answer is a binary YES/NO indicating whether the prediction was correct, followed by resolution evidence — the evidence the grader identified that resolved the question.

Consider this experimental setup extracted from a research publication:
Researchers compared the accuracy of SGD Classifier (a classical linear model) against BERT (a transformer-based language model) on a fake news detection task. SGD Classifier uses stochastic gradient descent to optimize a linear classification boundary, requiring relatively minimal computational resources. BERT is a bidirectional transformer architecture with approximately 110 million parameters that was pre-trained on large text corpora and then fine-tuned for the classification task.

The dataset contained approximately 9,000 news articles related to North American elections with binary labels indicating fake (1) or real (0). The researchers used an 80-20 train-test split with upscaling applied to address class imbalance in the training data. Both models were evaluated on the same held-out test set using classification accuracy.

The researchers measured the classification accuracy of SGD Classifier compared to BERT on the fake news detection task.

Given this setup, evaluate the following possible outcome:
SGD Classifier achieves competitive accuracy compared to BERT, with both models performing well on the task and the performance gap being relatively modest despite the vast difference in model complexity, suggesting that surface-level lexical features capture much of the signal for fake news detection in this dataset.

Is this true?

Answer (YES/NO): YES